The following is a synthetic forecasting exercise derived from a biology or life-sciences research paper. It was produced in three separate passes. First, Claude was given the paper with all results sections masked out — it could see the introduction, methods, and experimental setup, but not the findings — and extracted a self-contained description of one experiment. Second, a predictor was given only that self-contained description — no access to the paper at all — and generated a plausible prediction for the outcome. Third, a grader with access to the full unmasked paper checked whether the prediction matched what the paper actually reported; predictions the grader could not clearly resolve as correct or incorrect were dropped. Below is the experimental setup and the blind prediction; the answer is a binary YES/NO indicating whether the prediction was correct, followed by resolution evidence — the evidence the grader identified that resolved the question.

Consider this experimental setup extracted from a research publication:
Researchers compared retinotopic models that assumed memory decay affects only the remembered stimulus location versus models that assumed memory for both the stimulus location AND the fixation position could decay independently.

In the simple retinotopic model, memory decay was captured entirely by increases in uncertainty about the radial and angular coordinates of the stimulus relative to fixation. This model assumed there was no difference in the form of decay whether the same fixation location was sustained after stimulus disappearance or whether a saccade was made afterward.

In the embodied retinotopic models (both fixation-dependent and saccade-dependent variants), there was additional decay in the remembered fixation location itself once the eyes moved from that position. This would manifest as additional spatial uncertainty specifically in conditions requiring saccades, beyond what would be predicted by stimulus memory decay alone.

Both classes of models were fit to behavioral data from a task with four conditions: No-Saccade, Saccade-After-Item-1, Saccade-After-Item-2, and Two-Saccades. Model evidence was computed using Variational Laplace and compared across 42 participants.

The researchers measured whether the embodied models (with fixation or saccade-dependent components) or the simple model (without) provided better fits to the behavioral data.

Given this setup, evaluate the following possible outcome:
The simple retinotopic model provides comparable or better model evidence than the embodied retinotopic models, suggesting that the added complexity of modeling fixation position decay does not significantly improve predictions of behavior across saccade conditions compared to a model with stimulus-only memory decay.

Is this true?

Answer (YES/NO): NO